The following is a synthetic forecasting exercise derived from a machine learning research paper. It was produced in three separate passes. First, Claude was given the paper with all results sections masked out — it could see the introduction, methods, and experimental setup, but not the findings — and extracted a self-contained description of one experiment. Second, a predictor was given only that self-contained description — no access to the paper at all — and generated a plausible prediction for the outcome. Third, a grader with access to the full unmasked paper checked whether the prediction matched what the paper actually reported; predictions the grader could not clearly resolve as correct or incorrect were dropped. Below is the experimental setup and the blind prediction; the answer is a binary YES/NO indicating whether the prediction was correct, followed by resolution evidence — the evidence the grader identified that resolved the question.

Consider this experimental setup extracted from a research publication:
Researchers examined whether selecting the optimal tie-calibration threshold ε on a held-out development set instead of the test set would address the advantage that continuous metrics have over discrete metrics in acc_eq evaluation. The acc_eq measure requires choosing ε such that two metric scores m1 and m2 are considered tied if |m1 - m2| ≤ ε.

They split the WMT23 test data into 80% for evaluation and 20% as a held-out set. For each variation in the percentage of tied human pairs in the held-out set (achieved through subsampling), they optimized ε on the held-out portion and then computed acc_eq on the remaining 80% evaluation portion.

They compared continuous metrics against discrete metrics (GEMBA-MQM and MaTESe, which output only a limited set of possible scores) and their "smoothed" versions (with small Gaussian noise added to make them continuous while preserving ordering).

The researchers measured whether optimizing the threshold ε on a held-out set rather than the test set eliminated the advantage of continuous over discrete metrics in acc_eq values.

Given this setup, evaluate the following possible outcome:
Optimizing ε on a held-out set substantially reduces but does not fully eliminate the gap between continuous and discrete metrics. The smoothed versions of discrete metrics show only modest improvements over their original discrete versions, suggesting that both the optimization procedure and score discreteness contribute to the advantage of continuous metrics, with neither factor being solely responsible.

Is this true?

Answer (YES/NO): NO